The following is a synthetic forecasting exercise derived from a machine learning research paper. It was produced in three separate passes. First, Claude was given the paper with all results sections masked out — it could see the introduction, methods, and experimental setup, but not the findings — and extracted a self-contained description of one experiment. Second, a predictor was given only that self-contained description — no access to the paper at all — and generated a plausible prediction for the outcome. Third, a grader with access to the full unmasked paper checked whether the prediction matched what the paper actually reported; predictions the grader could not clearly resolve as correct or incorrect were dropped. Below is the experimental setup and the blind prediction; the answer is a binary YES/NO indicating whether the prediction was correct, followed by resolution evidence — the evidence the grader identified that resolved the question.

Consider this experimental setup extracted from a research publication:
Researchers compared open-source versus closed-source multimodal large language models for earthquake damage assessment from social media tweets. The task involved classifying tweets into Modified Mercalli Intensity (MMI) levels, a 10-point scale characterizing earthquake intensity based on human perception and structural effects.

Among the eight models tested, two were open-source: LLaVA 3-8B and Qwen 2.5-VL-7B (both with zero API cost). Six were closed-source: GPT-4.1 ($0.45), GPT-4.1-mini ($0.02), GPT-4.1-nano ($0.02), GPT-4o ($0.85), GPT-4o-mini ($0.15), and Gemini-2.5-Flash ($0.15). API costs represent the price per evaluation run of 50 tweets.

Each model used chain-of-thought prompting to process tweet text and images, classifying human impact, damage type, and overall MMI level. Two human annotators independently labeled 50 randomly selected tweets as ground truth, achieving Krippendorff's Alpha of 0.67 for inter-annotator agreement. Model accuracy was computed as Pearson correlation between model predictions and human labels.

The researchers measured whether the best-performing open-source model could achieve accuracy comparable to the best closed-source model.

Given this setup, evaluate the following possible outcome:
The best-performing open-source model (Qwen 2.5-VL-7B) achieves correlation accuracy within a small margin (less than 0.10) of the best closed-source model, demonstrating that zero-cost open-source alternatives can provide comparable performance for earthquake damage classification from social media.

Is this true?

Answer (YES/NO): NO